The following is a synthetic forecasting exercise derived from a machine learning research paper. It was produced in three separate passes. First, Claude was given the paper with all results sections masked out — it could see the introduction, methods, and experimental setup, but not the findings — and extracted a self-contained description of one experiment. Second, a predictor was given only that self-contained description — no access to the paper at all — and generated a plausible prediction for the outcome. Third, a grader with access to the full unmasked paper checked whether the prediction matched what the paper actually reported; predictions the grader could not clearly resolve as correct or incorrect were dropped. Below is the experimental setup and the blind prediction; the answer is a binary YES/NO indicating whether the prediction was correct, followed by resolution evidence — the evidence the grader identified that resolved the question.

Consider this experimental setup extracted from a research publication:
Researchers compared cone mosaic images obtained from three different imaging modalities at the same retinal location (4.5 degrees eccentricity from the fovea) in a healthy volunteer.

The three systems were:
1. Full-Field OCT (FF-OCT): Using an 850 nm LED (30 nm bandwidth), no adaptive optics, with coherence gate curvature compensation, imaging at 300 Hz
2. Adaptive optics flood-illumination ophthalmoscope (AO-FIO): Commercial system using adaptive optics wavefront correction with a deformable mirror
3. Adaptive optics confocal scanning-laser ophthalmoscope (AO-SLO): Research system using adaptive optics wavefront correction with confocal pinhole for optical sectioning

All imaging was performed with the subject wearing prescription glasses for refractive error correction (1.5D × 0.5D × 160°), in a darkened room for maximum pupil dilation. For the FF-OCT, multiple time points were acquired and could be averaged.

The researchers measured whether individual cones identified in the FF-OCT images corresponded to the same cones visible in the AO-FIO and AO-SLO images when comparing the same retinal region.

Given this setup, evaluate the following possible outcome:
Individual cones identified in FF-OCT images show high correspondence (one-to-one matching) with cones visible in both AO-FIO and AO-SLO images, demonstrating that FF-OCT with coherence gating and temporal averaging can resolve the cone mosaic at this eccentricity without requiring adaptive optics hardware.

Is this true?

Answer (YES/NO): YES